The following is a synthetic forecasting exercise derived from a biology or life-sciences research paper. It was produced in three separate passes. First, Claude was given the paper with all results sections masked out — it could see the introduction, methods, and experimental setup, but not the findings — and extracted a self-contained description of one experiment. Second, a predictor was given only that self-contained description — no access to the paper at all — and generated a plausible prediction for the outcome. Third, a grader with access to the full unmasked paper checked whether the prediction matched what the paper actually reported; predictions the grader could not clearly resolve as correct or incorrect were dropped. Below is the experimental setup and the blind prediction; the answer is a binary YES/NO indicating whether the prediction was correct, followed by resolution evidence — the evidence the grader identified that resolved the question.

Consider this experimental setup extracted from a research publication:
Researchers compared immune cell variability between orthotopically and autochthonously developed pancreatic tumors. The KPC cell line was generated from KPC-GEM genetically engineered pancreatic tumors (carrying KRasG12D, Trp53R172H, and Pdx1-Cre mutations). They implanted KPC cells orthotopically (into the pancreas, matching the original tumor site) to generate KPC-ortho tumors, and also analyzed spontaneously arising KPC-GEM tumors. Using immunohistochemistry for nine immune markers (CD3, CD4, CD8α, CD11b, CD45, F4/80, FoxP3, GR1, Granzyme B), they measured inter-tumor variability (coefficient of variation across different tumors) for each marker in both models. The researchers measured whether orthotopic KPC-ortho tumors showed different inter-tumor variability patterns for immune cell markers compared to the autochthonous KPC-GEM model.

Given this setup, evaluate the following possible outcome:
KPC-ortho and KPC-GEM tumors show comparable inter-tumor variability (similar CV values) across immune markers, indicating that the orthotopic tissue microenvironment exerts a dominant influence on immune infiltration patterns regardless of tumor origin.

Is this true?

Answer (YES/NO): NO